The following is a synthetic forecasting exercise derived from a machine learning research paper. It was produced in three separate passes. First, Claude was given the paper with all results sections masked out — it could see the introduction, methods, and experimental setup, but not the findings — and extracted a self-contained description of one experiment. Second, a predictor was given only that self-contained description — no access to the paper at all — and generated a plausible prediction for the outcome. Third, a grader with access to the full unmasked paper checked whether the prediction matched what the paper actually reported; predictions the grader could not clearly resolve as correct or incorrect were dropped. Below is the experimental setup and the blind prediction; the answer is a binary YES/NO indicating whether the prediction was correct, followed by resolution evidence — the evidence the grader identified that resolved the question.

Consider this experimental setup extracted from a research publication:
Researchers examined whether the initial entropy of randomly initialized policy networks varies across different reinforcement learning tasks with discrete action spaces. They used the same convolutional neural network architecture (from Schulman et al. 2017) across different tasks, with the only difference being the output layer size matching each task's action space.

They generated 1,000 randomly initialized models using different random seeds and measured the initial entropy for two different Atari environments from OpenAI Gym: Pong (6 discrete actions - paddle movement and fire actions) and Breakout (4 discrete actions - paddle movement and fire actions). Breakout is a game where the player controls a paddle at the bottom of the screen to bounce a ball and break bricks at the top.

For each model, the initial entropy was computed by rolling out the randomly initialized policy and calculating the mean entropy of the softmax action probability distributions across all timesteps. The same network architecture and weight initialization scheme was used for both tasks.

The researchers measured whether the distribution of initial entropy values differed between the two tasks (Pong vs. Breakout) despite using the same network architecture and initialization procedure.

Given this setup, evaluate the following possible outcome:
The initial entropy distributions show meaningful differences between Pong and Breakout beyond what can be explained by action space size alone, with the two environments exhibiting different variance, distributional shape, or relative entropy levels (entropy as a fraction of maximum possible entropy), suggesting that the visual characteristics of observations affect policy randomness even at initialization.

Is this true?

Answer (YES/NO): YES